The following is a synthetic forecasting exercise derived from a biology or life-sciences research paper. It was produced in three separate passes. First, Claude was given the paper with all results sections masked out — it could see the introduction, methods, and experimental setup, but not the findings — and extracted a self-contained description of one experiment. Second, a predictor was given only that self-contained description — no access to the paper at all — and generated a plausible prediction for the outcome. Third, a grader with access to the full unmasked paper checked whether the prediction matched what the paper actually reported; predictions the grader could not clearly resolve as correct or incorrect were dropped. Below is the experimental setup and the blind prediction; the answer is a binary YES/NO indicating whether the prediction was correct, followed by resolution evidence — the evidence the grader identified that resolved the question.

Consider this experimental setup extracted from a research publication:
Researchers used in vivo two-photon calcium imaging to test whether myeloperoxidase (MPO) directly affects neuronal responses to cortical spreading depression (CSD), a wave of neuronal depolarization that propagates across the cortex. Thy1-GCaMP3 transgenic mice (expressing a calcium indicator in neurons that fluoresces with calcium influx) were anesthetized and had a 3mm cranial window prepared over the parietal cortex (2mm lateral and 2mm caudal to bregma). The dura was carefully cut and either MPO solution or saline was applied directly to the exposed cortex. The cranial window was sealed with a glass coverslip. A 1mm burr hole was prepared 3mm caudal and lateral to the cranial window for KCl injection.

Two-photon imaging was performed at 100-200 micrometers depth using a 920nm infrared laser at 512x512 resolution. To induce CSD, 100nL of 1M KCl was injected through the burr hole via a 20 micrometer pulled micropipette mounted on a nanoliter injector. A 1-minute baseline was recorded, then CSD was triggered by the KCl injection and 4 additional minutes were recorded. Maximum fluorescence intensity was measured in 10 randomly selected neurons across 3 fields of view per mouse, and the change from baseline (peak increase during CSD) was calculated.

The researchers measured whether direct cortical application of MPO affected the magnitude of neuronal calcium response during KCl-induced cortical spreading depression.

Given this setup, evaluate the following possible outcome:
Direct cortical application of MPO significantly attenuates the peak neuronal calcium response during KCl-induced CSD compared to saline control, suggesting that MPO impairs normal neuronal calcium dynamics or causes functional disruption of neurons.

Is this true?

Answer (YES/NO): NO